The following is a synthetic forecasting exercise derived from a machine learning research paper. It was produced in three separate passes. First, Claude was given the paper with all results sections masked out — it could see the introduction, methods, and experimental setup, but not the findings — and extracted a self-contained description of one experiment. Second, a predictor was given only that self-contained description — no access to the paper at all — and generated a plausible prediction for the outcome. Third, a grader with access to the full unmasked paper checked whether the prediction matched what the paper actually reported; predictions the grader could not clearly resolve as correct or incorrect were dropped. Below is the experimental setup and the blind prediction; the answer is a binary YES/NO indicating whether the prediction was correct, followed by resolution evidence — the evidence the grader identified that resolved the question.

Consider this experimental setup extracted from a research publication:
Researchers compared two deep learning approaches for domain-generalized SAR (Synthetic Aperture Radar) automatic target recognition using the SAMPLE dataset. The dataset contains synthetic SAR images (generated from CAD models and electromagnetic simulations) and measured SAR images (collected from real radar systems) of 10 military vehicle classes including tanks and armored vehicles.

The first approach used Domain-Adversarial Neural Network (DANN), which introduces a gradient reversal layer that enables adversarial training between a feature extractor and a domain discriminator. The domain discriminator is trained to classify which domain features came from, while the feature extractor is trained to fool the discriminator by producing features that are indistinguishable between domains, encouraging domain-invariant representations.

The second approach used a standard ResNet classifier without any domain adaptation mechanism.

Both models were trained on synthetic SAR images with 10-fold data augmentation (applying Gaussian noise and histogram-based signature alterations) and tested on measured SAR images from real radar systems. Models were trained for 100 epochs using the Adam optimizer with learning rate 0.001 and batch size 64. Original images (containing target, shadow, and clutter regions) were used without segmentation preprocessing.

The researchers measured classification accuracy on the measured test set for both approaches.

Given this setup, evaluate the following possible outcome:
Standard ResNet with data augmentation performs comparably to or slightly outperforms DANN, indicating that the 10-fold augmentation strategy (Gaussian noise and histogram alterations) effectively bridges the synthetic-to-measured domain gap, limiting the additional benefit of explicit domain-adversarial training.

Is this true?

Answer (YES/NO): YES